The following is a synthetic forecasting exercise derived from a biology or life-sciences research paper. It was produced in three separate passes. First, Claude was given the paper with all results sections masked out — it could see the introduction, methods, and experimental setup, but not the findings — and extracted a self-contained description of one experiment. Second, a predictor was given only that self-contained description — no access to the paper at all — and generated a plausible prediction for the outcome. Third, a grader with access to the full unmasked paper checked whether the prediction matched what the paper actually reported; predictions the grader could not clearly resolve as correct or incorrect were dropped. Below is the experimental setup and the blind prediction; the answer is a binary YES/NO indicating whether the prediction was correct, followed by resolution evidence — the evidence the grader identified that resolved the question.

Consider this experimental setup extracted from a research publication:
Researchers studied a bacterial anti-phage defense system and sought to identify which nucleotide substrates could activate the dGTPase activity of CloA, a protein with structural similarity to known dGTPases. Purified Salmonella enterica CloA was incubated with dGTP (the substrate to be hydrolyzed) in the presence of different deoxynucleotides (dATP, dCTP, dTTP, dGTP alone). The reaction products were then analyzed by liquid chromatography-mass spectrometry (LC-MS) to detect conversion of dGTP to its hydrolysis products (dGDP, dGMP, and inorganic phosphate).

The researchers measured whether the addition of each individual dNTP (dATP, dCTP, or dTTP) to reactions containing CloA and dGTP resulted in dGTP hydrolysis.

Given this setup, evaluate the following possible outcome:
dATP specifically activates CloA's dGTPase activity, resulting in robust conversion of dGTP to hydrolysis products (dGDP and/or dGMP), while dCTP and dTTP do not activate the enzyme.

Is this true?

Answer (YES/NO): NO